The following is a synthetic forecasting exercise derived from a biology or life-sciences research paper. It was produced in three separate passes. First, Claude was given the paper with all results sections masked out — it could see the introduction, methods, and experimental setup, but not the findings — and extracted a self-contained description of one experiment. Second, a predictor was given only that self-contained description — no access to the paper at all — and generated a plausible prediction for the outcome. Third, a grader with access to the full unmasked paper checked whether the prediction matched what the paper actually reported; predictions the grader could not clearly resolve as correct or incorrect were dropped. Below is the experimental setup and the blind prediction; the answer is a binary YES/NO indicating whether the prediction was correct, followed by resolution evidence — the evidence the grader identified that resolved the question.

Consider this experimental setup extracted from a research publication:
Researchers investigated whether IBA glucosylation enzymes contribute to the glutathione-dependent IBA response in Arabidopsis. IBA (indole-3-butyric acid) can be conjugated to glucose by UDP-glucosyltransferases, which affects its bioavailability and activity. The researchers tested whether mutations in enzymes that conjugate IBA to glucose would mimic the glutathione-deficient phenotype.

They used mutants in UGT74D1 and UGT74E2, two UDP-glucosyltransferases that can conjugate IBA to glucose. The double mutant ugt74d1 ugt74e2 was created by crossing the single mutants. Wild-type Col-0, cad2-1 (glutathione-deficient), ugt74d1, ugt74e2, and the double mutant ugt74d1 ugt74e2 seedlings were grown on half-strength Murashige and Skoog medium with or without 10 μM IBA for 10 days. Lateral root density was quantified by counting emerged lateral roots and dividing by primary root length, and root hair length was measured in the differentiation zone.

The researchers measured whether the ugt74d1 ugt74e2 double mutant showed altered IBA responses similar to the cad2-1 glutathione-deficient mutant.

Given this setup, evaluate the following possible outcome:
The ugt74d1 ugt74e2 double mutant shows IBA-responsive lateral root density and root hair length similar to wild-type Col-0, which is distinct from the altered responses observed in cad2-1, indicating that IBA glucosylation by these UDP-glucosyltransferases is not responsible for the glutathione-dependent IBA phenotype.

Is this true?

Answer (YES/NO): NO